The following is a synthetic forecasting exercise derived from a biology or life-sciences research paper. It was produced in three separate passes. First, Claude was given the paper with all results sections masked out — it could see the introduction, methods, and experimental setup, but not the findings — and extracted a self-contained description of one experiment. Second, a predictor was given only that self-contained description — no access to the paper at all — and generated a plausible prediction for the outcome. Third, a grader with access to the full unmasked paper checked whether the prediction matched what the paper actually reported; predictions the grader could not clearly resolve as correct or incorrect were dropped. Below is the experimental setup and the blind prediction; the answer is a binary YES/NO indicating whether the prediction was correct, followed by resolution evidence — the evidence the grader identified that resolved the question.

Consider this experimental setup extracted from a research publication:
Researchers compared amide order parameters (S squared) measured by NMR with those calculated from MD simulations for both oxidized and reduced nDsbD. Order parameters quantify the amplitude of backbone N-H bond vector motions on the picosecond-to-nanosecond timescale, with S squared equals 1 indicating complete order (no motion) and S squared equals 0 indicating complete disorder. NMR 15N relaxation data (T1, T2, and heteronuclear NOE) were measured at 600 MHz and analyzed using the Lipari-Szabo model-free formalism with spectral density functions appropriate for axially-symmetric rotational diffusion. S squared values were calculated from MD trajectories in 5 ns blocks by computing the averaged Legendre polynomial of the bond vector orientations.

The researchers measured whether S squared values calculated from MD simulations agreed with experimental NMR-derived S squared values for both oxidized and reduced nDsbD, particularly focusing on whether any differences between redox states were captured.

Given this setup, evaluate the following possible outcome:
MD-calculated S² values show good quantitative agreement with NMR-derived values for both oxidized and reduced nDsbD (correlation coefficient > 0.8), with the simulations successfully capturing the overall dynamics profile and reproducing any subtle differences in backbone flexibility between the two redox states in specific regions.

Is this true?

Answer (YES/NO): NO